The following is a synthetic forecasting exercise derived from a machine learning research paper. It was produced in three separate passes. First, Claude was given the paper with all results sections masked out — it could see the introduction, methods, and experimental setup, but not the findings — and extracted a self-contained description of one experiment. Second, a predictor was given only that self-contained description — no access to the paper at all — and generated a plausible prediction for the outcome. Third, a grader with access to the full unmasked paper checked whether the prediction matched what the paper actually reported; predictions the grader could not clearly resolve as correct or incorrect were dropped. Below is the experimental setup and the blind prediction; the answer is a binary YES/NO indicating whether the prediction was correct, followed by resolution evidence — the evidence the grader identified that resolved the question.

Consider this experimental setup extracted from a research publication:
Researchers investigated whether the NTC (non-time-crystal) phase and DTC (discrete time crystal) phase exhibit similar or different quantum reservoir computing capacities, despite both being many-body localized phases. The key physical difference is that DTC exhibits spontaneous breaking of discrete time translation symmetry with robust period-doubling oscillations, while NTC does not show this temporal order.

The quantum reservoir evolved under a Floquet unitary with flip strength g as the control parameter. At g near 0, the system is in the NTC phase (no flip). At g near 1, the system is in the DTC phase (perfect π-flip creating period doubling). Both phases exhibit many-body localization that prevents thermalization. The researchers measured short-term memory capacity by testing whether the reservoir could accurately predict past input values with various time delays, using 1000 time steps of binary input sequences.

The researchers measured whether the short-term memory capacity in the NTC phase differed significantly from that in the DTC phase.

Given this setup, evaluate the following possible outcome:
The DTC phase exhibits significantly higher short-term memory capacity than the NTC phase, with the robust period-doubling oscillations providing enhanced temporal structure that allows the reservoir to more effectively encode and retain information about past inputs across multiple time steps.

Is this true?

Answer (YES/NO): NO